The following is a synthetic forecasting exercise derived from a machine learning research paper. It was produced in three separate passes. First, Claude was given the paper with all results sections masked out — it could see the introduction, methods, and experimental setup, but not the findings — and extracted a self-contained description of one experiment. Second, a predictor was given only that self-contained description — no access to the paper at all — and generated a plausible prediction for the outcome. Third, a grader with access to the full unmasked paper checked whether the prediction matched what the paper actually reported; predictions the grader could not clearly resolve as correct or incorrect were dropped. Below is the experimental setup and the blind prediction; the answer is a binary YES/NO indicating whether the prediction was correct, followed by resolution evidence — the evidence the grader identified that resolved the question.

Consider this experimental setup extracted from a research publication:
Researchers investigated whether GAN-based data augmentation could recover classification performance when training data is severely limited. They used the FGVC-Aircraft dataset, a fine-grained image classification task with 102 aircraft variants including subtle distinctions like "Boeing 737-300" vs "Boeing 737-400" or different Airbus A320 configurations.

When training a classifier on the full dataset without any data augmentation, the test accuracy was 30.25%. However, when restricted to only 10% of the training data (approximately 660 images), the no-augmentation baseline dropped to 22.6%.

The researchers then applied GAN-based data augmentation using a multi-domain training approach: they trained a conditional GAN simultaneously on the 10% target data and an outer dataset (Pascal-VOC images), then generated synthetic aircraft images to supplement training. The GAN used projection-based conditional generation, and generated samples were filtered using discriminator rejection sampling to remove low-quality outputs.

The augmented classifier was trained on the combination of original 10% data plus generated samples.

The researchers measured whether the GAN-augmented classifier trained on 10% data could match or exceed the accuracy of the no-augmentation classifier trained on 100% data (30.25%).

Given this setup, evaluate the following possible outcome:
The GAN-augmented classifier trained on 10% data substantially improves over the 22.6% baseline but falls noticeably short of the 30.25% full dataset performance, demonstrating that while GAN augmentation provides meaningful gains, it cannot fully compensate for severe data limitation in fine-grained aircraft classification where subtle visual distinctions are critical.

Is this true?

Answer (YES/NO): YES